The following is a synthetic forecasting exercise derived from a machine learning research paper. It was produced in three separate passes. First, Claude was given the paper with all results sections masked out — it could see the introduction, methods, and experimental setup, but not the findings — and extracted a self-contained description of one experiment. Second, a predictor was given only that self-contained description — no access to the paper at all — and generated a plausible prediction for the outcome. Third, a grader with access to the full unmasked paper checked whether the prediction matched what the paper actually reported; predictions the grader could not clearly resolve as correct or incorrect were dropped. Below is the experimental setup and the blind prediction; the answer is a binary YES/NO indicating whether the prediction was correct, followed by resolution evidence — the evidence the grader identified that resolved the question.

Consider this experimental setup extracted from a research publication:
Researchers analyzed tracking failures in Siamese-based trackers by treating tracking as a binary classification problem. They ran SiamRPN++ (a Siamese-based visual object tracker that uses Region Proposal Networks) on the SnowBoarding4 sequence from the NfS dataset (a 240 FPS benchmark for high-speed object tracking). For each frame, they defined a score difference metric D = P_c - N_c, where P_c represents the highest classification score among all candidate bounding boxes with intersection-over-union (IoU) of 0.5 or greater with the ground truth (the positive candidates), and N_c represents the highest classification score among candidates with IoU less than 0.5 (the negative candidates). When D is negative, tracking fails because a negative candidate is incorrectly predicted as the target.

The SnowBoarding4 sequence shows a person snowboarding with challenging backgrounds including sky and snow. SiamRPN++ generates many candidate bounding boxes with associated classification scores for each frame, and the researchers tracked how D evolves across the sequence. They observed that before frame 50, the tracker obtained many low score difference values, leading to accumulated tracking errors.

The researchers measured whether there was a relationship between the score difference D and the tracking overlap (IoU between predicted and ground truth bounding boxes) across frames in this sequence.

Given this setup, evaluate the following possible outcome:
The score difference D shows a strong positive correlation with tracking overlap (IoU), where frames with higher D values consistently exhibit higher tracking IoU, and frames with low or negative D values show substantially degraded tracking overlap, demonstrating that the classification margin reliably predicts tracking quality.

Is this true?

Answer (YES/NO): YES